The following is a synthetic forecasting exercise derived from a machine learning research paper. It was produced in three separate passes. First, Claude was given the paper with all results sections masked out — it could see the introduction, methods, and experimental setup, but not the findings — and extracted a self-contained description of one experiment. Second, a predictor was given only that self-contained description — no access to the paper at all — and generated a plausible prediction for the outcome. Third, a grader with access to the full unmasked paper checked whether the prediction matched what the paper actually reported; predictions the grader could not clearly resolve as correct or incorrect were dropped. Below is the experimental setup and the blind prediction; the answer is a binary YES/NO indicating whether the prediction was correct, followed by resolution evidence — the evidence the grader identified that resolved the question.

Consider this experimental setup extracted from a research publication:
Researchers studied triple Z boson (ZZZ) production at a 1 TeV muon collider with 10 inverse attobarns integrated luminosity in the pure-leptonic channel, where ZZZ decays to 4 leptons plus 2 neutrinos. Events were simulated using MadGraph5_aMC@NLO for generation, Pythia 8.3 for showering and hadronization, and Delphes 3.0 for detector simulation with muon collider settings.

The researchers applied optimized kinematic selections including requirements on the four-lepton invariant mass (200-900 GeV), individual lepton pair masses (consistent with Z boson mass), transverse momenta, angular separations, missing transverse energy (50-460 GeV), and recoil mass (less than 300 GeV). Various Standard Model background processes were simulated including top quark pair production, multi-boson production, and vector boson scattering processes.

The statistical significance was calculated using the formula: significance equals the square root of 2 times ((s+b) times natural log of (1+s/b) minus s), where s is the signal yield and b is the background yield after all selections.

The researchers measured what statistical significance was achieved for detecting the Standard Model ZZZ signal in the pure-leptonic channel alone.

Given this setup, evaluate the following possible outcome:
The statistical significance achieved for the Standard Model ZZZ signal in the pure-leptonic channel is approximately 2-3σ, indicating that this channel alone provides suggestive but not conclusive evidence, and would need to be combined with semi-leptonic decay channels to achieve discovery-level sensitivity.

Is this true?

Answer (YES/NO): NO